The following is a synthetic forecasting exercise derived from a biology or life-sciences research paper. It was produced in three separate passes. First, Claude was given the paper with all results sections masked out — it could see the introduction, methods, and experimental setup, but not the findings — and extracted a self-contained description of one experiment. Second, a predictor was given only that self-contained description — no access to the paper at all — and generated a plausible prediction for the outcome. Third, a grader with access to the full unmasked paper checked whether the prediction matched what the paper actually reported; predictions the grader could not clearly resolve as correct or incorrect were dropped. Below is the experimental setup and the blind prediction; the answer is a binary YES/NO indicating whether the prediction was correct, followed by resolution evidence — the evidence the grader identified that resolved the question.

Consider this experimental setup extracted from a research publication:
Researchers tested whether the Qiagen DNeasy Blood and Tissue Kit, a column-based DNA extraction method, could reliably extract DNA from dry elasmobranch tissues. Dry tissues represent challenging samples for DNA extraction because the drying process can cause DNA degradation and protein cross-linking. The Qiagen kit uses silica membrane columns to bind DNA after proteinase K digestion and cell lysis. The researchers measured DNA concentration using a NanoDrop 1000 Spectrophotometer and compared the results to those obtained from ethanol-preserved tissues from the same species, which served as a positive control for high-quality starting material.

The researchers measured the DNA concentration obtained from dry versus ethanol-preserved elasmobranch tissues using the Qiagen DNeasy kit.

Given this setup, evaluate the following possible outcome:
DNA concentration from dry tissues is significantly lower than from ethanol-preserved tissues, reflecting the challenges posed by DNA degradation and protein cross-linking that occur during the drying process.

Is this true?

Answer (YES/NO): YES